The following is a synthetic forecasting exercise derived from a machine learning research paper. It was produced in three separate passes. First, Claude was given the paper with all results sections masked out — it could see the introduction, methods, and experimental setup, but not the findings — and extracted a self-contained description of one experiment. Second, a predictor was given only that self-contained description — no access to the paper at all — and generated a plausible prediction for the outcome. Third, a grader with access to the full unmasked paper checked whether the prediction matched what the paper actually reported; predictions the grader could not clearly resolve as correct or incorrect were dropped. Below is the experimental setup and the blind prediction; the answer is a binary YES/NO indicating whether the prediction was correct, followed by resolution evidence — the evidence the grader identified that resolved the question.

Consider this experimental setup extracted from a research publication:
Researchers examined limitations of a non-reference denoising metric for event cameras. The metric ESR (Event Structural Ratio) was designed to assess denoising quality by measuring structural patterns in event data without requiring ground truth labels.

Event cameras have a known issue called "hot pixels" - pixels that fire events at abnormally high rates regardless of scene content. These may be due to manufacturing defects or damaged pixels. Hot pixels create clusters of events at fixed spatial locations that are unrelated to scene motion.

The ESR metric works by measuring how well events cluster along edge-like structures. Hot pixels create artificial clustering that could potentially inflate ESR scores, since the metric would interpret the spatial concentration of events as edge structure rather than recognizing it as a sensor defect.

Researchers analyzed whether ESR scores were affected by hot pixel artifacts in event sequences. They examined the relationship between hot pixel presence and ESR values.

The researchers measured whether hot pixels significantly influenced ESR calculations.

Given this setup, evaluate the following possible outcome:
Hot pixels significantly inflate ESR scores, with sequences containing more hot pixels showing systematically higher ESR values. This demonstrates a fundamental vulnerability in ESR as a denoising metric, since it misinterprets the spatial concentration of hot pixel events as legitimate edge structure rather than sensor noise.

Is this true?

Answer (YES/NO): NO